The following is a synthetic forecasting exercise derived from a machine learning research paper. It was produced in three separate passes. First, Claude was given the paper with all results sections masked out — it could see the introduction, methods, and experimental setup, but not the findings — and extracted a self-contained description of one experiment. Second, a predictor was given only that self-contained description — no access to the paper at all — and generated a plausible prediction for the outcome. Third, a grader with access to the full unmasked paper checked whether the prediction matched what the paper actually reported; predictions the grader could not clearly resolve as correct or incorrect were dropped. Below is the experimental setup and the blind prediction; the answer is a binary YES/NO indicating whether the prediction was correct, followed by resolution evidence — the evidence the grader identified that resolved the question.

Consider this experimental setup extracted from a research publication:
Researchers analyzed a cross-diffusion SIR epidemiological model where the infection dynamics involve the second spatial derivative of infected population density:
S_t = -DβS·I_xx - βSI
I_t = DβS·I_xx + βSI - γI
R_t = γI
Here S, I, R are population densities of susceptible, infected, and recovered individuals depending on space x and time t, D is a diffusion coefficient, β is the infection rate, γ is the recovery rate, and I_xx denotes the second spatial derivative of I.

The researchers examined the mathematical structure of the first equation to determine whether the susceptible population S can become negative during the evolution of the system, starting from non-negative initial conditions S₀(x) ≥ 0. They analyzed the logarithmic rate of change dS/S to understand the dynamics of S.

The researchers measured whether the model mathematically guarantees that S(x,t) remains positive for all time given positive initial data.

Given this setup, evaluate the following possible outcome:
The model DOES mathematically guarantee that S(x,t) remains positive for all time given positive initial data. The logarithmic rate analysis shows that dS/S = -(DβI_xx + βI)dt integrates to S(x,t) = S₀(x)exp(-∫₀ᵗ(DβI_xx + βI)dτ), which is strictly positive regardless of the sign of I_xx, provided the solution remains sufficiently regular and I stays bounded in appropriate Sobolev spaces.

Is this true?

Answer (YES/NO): YES